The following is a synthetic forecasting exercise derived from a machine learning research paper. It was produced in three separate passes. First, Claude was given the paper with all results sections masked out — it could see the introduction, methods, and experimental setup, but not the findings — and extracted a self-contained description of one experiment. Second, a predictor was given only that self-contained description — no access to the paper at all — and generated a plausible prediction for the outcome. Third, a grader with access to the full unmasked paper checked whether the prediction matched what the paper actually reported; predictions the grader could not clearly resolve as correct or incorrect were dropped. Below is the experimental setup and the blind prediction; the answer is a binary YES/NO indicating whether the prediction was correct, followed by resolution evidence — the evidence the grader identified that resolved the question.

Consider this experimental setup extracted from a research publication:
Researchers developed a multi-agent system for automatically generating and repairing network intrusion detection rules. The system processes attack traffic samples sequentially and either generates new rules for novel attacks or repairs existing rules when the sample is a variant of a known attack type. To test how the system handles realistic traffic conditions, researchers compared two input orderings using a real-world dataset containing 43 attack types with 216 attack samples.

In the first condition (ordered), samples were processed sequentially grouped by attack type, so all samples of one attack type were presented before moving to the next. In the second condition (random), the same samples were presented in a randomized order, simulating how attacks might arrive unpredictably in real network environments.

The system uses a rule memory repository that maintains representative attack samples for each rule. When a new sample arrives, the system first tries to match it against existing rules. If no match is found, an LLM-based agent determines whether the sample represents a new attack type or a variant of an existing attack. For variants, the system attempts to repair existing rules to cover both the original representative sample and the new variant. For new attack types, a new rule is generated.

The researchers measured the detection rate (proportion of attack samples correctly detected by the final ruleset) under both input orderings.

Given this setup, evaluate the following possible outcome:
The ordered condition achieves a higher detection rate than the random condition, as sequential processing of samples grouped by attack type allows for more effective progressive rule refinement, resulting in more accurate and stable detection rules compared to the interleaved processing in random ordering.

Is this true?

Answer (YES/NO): NO